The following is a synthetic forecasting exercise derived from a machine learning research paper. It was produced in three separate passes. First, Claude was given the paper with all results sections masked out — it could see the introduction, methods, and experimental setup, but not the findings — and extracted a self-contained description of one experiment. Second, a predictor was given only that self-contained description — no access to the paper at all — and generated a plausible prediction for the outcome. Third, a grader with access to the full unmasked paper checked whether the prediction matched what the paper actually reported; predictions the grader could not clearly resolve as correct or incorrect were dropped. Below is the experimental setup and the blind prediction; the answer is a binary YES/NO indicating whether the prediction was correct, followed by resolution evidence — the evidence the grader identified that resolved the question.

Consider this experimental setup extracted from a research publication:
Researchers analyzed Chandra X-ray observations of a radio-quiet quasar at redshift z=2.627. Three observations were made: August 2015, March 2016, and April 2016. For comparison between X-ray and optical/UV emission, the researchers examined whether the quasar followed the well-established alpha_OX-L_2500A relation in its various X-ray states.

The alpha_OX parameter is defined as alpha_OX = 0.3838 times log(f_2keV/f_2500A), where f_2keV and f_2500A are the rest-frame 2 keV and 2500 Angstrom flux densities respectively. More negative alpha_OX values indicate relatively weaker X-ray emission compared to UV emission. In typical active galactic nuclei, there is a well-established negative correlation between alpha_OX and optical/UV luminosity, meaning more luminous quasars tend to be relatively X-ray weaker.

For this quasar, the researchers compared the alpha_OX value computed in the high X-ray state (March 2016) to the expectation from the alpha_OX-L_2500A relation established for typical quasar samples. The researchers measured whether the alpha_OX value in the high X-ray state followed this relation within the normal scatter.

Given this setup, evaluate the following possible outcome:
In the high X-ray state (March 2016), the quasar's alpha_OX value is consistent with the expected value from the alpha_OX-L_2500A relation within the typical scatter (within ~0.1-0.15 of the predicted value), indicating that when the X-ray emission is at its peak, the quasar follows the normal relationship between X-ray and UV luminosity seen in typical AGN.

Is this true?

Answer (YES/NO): YES